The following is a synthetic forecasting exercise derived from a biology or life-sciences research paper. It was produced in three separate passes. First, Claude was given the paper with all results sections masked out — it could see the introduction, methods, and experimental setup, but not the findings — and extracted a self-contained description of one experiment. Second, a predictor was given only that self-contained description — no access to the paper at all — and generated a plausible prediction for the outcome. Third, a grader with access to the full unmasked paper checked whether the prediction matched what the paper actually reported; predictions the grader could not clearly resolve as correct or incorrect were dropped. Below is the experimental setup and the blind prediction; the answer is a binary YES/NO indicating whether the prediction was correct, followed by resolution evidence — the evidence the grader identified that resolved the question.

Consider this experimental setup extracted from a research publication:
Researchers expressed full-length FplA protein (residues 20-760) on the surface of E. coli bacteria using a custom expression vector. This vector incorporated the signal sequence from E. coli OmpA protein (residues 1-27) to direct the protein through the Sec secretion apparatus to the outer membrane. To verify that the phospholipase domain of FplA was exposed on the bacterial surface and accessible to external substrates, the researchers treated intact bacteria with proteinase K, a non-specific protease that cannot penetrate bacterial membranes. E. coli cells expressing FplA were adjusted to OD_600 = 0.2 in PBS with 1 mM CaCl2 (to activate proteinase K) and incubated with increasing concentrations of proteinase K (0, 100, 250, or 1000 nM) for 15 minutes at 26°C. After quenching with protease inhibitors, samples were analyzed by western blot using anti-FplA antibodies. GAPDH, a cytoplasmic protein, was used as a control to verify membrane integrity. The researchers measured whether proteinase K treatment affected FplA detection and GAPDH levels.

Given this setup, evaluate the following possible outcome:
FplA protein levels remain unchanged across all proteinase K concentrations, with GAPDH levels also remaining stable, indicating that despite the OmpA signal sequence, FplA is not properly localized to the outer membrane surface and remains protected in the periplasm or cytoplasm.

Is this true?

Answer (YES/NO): NO